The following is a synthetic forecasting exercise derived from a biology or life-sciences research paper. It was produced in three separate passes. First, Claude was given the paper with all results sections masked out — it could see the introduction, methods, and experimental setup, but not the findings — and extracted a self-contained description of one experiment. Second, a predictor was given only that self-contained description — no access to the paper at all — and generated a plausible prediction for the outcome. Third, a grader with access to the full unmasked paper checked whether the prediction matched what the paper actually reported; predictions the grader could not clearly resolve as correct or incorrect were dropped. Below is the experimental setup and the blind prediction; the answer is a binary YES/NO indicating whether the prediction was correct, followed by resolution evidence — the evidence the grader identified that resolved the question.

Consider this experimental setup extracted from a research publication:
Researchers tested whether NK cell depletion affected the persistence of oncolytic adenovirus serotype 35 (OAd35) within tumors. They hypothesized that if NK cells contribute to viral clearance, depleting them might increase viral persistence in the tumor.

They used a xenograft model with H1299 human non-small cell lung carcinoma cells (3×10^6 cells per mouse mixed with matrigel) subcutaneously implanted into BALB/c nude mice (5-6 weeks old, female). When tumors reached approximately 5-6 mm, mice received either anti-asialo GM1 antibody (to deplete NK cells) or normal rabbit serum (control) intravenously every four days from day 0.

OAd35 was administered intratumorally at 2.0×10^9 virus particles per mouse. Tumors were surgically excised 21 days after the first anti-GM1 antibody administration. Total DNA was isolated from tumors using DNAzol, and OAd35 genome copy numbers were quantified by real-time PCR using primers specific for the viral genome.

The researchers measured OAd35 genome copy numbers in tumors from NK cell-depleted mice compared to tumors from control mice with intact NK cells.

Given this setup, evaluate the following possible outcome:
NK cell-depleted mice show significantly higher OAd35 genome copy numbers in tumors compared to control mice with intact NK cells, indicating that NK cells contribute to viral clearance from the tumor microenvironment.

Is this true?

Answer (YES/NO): YES